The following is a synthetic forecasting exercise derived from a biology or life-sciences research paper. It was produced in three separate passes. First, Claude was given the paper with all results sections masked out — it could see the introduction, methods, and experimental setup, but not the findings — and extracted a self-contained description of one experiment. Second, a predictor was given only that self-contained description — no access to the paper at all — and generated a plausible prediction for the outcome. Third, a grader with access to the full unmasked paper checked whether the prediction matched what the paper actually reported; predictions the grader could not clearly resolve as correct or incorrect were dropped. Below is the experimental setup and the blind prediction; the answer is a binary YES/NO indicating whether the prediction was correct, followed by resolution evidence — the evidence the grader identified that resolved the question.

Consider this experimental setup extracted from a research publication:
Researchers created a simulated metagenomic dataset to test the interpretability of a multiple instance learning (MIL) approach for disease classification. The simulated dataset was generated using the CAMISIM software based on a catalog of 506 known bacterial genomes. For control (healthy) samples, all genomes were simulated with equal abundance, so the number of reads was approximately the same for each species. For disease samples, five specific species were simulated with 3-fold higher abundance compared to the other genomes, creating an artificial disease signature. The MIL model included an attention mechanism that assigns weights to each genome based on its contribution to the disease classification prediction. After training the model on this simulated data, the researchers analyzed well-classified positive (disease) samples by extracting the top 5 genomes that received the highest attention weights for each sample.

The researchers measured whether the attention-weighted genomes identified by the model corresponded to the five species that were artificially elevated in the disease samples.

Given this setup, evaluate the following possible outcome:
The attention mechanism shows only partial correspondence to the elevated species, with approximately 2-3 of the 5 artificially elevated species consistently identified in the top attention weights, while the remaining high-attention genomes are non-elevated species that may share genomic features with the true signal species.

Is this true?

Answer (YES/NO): NO